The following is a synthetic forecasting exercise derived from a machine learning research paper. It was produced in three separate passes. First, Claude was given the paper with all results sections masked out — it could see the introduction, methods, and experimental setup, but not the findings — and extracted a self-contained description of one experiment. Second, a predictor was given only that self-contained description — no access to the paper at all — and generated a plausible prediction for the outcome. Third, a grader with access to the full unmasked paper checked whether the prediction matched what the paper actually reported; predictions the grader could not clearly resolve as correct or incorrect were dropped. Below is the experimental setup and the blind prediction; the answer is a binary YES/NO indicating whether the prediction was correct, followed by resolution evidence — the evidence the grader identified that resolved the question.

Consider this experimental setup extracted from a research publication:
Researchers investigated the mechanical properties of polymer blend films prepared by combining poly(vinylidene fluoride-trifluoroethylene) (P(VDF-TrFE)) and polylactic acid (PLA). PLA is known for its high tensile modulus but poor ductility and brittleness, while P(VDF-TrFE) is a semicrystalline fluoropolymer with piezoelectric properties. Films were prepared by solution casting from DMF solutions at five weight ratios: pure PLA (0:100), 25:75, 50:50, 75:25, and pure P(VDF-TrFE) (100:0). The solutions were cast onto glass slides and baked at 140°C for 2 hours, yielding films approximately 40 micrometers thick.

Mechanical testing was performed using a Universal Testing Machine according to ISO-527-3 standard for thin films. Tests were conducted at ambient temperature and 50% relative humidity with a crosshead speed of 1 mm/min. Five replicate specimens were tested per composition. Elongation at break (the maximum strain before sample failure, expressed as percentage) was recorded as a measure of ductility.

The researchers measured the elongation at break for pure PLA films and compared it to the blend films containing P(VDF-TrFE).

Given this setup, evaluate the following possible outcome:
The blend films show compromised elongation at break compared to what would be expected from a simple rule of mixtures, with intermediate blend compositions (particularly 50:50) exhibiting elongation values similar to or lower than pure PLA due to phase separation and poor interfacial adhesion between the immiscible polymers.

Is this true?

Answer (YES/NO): NO